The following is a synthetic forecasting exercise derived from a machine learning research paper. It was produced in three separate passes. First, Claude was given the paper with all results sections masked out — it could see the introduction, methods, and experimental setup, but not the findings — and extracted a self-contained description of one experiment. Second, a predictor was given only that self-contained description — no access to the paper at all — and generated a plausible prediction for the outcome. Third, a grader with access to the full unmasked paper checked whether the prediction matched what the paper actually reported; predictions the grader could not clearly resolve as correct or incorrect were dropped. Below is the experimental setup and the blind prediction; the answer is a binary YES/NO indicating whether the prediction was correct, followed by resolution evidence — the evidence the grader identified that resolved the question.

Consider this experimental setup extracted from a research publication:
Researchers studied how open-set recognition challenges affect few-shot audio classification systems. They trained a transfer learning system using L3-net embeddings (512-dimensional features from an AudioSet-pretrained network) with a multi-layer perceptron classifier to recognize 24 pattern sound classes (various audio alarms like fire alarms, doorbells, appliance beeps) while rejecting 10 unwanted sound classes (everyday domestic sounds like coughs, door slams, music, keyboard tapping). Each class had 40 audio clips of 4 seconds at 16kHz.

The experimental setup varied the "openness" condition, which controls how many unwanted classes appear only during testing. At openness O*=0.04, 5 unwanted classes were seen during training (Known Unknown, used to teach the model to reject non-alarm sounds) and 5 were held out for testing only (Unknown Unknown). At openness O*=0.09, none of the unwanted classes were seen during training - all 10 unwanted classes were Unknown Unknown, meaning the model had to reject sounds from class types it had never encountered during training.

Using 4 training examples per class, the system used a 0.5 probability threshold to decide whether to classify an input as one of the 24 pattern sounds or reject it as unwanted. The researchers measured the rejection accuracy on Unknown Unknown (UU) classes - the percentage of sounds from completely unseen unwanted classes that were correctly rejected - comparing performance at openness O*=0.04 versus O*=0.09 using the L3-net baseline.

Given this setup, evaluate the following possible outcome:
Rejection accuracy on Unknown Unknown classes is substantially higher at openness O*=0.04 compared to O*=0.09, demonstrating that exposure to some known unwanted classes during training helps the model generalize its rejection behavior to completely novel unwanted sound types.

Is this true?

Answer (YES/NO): YES